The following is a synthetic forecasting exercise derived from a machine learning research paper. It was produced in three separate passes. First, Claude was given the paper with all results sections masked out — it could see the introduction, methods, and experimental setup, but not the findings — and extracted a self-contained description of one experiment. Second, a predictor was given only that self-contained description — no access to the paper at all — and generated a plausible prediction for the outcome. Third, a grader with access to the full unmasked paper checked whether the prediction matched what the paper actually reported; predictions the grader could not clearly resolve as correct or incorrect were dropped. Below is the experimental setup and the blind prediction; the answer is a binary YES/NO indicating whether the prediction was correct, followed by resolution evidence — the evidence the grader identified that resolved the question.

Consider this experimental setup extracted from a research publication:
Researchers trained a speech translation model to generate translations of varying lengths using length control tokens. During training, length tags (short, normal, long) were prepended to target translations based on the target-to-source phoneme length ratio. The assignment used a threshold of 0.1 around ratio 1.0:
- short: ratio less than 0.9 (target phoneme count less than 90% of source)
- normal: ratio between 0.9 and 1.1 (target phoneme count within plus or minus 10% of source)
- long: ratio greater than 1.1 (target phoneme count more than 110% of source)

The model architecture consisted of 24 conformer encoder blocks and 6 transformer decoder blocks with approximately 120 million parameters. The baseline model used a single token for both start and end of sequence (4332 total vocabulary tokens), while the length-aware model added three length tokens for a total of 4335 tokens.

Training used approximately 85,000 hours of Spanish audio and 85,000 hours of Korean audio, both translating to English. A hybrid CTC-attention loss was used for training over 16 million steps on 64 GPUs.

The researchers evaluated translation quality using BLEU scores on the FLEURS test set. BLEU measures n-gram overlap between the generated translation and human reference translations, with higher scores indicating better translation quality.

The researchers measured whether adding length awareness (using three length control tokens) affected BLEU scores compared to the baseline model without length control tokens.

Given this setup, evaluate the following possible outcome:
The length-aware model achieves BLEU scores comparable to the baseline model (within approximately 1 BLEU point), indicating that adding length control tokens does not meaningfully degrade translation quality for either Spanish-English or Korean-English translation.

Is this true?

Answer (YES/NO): YES